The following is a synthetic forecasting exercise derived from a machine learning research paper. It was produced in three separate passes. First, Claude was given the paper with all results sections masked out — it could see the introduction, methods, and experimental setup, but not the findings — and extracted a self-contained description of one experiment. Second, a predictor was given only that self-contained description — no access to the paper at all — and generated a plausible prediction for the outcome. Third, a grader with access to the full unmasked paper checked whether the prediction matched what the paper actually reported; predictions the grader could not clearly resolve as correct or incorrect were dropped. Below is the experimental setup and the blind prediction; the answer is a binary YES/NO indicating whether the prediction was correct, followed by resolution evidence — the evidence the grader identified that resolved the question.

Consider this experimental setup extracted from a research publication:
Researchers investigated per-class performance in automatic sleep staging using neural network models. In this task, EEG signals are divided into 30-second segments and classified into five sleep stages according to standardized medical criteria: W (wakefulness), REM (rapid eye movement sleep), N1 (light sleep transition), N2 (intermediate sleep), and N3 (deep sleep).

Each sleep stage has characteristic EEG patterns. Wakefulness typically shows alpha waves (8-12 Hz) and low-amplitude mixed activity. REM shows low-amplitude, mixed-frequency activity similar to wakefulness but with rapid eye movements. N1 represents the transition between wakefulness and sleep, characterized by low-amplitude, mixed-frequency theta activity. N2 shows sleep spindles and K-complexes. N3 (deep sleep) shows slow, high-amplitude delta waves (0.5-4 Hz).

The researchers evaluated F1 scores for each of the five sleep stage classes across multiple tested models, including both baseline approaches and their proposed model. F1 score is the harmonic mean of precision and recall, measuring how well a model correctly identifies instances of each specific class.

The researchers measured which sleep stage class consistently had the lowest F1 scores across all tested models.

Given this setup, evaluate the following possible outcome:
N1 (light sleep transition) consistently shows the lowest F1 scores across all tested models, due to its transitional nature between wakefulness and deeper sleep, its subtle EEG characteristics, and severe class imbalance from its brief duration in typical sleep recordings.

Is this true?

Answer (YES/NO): YES